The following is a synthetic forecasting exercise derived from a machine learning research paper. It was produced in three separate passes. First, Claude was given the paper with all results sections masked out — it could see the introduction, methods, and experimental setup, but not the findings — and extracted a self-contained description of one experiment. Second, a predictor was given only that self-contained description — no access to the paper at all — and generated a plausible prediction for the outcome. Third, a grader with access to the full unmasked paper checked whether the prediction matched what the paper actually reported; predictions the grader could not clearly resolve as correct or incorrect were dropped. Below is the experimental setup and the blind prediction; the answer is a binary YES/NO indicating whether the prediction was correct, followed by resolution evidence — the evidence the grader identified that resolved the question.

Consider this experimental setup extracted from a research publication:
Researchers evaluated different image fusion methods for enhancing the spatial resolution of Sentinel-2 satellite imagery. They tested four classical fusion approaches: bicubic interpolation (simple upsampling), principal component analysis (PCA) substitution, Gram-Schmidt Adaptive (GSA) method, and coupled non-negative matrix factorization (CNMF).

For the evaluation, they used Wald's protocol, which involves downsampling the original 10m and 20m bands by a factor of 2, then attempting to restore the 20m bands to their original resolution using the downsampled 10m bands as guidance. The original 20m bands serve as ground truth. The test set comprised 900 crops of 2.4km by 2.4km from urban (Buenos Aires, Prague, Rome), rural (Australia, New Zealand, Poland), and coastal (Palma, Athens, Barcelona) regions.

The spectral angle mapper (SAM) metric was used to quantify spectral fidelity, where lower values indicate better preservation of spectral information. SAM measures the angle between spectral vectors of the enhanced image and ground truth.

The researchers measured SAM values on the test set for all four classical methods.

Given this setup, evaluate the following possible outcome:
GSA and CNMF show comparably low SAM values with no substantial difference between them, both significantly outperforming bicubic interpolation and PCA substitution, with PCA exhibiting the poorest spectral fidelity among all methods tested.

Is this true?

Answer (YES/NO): NO